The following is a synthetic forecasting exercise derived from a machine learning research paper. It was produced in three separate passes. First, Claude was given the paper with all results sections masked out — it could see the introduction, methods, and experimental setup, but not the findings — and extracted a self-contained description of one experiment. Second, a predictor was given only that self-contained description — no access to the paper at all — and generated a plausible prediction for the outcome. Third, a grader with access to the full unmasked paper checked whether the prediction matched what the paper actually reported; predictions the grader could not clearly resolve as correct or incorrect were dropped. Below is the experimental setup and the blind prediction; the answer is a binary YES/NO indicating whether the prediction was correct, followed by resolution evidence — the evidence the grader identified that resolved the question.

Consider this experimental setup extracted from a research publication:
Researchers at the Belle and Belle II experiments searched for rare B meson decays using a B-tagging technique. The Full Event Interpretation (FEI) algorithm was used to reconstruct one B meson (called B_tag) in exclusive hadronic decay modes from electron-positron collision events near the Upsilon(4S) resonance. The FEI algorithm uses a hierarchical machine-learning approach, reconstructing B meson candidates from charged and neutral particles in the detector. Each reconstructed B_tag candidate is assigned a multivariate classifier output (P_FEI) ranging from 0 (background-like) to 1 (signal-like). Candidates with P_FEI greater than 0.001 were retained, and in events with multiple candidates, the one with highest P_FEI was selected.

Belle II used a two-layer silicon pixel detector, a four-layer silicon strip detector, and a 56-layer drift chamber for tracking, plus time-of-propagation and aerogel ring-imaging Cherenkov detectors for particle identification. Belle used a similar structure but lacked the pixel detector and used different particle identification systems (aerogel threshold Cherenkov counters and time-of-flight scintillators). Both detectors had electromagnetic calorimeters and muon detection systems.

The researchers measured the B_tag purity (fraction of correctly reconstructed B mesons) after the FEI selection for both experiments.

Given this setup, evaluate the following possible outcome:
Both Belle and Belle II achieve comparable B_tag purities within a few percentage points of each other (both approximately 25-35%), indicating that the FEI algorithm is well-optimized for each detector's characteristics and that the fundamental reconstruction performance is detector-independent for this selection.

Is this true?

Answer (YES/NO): NO